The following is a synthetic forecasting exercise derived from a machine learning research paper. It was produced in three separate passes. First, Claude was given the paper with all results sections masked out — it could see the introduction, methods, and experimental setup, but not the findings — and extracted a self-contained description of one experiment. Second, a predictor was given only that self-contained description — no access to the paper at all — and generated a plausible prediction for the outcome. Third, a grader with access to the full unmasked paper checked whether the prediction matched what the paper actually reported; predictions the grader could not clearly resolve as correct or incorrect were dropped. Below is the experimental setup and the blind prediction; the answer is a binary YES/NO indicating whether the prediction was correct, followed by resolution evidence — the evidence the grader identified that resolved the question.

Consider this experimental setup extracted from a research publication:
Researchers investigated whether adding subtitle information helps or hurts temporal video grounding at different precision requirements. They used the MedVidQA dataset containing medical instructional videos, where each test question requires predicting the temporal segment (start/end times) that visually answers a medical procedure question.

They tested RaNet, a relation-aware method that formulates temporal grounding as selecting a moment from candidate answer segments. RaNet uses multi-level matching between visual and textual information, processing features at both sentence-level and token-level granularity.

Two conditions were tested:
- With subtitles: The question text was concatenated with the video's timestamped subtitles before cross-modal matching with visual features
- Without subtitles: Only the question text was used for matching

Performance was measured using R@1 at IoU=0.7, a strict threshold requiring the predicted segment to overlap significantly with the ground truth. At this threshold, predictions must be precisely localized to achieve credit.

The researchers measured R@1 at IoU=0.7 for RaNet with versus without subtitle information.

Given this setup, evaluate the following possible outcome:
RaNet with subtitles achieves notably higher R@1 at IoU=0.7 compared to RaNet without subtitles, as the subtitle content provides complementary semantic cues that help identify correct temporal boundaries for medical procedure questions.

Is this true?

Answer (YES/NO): NO